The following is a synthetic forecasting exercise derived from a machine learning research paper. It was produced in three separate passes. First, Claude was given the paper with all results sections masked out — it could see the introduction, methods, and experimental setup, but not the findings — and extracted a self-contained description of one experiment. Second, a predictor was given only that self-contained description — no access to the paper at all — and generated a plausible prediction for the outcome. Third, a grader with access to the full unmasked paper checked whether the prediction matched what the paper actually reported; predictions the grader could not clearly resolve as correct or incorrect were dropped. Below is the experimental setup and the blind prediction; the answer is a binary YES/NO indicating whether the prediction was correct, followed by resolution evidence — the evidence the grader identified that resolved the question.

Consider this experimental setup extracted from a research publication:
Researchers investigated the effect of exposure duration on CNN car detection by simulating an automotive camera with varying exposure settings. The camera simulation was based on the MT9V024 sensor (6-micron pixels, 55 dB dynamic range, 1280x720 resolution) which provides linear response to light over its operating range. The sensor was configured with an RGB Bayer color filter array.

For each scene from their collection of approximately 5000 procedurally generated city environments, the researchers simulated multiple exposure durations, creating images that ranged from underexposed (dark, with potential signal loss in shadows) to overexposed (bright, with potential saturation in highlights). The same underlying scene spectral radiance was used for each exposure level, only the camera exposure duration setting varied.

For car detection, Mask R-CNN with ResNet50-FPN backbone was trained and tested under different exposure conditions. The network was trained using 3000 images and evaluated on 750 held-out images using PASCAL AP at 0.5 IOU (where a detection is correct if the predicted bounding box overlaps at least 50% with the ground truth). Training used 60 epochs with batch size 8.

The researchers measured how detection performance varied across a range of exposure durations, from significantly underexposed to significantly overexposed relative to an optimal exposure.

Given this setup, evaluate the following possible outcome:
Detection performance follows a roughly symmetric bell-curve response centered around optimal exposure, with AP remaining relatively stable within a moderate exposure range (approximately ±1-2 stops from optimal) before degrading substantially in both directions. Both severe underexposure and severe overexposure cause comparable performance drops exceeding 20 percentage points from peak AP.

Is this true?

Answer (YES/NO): NO